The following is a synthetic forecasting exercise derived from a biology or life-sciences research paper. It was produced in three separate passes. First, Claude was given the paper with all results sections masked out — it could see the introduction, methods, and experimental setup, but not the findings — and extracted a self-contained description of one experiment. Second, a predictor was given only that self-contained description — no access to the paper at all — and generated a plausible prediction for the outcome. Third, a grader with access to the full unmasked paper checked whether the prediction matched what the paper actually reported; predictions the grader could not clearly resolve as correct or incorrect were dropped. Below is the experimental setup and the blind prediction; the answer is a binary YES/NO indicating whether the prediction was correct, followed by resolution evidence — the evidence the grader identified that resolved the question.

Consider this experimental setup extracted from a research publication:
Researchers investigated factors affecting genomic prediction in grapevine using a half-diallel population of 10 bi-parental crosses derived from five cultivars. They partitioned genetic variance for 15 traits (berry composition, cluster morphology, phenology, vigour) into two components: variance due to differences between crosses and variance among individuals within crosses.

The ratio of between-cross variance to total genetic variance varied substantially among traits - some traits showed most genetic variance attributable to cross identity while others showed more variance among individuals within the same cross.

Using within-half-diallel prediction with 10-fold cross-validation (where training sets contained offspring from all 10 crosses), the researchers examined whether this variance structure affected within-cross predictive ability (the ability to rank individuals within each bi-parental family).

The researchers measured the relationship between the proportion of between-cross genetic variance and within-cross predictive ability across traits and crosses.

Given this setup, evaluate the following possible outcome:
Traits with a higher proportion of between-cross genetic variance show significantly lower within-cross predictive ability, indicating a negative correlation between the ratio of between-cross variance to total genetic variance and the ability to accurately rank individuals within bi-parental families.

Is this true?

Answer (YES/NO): NO